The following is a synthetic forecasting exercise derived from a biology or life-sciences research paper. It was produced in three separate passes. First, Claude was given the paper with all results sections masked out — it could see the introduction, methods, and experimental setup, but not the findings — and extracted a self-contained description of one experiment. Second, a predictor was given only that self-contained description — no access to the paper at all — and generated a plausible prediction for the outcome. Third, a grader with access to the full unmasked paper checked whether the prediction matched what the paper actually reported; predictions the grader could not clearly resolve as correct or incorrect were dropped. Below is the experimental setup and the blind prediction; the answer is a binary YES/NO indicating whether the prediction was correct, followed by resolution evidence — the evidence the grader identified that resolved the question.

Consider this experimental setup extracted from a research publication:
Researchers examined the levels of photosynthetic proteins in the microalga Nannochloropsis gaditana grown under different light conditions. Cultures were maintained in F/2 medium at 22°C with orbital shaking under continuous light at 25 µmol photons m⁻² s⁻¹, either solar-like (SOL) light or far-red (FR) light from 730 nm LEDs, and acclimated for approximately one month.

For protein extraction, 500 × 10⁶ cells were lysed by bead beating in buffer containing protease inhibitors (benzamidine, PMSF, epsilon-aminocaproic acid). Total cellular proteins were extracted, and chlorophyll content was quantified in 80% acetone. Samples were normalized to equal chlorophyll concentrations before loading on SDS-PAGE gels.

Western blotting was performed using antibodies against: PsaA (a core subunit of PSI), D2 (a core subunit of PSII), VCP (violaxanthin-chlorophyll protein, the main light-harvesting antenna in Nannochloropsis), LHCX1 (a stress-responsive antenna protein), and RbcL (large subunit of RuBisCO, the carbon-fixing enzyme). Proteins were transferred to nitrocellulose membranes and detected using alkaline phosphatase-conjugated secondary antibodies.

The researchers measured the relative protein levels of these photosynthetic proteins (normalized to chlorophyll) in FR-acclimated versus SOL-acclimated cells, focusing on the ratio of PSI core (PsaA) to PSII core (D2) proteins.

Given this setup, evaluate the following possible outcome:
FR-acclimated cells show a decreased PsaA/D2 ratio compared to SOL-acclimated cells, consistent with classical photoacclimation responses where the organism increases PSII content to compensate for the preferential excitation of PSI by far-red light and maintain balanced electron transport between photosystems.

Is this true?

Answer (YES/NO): YES